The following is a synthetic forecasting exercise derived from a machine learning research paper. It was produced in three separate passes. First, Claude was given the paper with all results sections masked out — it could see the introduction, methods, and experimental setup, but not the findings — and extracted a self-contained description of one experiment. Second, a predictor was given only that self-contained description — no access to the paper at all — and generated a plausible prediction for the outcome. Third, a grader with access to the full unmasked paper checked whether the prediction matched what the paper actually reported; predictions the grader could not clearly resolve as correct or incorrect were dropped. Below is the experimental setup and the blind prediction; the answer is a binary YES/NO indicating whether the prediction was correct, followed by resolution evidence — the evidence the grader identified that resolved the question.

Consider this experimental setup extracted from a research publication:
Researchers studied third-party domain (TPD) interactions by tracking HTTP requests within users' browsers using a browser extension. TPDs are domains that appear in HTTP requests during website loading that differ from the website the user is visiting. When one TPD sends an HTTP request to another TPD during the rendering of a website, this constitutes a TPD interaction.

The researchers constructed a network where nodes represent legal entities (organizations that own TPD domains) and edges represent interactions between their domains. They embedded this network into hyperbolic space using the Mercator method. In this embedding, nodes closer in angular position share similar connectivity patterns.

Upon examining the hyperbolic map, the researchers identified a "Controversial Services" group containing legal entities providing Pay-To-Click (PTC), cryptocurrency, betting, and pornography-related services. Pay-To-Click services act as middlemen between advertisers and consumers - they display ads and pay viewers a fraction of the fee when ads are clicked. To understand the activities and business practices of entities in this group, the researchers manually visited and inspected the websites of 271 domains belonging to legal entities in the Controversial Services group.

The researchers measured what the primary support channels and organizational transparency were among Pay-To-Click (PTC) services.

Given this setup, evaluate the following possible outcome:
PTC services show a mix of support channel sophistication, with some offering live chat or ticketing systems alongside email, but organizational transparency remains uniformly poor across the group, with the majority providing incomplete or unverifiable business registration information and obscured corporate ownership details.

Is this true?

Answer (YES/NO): NO